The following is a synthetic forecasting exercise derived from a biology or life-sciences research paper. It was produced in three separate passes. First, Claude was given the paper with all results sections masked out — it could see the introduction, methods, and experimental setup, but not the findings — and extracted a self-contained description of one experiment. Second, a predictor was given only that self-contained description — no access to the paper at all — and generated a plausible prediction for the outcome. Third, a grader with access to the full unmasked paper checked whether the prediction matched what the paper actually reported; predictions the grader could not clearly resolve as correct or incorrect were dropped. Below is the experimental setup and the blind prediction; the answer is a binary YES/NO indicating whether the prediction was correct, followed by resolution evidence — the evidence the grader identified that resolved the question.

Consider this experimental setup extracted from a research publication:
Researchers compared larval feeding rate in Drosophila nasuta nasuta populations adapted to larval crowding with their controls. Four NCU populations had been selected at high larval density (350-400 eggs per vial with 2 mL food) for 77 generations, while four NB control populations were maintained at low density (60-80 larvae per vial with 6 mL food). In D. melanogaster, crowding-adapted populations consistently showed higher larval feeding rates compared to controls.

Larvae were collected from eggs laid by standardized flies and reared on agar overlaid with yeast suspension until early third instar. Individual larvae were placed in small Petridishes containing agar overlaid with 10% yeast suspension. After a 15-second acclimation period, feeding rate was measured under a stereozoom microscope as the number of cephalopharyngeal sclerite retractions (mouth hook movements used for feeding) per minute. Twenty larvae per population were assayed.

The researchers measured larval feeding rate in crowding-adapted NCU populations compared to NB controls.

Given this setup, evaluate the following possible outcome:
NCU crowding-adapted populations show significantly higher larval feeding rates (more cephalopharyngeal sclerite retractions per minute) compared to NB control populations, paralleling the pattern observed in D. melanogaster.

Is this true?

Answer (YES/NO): NO